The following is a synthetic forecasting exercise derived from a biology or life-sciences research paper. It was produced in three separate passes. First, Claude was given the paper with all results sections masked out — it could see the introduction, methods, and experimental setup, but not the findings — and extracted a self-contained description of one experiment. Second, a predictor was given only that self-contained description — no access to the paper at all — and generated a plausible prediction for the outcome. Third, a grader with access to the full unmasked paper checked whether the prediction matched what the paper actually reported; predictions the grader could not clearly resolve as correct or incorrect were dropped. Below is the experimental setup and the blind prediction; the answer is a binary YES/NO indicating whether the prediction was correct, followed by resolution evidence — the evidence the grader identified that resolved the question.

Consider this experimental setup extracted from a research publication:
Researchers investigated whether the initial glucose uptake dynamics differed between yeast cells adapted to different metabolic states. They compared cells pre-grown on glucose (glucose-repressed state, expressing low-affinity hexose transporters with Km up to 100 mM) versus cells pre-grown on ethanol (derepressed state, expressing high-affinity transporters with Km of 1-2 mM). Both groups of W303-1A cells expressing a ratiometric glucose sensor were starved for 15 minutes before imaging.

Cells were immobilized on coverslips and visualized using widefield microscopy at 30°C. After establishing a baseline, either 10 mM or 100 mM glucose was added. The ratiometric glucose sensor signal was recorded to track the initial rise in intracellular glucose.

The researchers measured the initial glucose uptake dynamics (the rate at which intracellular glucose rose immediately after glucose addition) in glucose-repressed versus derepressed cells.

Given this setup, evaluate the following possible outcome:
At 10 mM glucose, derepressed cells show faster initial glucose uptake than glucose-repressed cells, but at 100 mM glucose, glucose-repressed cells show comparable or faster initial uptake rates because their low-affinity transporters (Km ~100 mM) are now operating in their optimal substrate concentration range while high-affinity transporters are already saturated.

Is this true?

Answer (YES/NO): NO